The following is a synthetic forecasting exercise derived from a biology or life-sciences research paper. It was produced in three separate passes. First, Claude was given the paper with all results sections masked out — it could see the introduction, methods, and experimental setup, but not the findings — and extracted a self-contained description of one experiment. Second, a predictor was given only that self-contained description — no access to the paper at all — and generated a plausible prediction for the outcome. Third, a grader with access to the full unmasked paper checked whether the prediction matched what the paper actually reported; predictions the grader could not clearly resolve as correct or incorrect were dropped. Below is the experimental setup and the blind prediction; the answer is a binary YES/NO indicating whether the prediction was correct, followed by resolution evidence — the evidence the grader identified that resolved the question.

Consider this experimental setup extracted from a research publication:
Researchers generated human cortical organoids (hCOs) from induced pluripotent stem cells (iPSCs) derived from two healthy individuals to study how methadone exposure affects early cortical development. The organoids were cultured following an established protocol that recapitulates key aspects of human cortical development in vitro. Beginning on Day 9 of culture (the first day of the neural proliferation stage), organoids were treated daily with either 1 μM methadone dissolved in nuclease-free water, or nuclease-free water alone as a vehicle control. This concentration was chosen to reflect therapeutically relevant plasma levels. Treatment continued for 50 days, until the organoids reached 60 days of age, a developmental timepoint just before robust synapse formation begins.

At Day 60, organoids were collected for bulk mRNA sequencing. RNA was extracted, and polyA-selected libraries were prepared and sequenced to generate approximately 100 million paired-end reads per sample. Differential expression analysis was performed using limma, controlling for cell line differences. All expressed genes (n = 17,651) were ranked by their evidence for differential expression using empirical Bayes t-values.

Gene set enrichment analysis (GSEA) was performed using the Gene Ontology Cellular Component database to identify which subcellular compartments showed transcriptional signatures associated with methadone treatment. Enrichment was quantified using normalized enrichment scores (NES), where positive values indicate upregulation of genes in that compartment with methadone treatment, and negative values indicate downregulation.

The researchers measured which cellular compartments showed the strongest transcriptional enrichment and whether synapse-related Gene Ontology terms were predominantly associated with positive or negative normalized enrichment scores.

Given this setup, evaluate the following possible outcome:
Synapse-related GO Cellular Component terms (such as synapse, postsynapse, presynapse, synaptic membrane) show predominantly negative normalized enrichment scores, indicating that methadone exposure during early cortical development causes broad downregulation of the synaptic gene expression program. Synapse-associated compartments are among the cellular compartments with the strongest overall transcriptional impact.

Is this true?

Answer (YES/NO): NO